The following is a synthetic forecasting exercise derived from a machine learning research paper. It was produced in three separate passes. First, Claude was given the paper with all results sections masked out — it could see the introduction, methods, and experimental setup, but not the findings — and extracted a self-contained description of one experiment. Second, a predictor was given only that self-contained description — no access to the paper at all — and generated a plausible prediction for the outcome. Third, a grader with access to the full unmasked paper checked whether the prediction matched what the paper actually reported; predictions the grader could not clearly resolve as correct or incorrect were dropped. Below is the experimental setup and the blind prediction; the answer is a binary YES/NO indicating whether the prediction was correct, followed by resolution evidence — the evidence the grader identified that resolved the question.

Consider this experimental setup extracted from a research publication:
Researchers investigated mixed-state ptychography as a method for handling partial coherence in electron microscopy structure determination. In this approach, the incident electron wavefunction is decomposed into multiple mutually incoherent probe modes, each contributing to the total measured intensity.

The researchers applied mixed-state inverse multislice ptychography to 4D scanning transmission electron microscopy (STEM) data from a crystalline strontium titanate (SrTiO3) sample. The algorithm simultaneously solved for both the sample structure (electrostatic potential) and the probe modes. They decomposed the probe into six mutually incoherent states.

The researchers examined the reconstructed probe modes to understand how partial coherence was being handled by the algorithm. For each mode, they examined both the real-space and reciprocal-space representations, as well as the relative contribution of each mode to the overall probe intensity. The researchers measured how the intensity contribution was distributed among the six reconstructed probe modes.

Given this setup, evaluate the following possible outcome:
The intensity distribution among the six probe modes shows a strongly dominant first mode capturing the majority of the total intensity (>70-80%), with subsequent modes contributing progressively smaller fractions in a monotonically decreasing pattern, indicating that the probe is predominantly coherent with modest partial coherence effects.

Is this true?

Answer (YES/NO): NO